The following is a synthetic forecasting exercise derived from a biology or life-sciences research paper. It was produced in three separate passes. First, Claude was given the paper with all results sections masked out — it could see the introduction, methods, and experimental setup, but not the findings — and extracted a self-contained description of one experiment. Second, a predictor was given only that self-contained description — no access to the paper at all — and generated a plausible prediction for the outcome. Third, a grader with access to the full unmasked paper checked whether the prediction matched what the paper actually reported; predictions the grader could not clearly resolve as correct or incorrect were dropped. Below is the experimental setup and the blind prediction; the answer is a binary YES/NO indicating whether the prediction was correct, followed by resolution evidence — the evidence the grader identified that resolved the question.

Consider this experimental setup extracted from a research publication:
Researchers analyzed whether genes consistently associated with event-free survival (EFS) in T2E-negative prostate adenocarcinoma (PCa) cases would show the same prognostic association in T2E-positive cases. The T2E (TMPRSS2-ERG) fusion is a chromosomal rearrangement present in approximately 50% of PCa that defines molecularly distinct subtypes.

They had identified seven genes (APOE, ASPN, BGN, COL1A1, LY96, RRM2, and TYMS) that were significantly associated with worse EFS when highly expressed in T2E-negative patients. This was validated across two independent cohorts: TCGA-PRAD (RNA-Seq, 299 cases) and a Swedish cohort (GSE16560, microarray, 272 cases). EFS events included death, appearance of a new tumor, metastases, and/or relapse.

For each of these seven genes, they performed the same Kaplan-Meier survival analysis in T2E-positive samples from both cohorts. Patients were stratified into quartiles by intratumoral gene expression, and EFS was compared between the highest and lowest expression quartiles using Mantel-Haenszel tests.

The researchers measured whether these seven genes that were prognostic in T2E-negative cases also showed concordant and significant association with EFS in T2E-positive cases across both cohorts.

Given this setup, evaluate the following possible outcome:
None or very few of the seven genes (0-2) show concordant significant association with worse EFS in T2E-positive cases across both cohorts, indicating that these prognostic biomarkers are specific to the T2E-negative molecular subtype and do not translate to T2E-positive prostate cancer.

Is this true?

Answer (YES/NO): YES